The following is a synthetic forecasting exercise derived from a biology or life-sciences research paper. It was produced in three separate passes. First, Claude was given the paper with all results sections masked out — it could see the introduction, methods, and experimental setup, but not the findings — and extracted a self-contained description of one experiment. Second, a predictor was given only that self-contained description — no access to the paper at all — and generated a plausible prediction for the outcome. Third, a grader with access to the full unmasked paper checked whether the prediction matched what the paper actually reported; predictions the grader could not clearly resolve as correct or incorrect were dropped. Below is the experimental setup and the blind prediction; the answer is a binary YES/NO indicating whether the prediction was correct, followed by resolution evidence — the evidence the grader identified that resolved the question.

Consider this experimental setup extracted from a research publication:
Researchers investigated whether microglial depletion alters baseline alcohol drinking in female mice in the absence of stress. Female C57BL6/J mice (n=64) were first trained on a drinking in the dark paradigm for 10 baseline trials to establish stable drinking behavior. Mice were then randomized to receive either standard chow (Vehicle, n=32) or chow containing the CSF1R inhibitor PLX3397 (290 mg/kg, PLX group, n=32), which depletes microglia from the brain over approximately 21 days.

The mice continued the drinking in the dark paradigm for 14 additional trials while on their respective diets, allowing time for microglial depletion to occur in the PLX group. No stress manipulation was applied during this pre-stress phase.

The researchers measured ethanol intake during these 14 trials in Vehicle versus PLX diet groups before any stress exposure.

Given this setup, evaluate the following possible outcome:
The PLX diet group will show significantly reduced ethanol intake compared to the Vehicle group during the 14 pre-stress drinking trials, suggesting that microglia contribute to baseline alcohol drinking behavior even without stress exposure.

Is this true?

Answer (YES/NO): NO